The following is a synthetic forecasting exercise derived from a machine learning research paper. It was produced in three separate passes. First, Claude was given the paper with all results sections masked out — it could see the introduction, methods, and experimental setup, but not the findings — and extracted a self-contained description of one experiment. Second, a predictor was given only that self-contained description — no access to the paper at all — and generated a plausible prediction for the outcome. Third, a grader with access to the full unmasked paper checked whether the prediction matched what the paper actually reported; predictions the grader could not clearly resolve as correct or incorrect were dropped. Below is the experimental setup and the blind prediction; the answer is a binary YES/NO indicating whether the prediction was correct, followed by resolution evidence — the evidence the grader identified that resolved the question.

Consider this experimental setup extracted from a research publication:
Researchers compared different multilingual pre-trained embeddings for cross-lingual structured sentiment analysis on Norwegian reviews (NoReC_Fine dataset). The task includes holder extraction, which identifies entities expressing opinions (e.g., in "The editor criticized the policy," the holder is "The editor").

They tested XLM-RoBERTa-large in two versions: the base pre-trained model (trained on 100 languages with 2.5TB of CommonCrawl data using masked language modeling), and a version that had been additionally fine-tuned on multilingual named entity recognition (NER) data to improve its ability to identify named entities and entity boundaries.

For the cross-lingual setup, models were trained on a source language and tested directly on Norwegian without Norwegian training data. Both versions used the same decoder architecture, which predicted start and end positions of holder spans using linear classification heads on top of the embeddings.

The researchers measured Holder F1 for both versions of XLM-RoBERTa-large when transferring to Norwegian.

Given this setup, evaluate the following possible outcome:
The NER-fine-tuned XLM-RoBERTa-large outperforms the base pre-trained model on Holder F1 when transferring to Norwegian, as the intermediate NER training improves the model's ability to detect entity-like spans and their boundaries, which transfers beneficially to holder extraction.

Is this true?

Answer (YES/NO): YES